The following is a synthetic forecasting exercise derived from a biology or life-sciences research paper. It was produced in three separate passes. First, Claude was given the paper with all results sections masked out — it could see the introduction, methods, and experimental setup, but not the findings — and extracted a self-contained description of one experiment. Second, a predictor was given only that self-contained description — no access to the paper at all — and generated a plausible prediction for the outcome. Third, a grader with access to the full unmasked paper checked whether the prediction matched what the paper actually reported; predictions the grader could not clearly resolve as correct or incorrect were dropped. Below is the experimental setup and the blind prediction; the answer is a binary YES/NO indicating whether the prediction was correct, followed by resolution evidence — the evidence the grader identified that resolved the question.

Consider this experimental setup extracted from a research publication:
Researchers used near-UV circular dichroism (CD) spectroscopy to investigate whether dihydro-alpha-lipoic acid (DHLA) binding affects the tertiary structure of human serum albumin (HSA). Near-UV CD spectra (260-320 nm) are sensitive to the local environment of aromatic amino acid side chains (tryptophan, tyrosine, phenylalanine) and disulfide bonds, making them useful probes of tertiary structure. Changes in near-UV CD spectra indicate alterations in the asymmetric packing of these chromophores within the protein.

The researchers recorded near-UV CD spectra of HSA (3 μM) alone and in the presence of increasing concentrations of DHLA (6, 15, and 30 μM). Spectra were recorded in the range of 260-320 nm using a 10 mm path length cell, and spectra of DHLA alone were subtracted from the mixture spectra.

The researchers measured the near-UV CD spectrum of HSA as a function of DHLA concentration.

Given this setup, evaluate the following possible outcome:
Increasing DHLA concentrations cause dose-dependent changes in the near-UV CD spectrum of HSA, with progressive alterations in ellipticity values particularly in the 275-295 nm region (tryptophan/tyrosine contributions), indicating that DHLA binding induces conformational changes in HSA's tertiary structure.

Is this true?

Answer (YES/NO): NO